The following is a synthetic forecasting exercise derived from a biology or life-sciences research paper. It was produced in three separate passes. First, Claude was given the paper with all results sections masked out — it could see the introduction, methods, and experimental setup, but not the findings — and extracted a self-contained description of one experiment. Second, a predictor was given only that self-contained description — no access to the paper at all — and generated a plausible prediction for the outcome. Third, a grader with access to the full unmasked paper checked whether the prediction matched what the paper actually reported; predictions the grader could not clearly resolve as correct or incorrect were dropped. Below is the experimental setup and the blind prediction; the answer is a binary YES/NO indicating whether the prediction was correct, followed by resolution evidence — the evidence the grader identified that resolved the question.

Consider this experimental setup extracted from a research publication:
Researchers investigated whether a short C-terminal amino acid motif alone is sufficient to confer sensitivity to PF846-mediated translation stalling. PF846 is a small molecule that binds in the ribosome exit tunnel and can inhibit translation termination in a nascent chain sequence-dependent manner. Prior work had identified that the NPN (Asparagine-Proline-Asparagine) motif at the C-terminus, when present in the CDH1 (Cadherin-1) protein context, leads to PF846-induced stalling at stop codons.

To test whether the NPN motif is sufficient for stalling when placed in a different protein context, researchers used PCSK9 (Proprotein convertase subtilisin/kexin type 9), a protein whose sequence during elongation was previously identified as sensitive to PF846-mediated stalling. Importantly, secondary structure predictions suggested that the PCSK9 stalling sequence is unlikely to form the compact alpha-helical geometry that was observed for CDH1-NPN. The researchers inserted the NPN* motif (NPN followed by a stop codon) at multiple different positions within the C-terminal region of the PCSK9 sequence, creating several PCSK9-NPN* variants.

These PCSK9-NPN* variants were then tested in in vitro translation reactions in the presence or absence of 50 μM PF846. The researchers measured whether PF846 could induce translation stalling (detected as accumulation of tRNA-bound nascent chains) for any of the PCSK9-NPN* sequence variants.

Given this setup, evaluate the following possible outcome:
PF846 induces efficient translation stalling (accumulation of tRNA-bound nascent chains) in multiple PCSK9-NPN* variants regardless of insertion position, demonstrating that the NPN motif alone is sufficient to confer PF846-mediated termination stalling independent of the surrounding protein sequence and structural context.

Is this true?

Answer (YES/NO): NO